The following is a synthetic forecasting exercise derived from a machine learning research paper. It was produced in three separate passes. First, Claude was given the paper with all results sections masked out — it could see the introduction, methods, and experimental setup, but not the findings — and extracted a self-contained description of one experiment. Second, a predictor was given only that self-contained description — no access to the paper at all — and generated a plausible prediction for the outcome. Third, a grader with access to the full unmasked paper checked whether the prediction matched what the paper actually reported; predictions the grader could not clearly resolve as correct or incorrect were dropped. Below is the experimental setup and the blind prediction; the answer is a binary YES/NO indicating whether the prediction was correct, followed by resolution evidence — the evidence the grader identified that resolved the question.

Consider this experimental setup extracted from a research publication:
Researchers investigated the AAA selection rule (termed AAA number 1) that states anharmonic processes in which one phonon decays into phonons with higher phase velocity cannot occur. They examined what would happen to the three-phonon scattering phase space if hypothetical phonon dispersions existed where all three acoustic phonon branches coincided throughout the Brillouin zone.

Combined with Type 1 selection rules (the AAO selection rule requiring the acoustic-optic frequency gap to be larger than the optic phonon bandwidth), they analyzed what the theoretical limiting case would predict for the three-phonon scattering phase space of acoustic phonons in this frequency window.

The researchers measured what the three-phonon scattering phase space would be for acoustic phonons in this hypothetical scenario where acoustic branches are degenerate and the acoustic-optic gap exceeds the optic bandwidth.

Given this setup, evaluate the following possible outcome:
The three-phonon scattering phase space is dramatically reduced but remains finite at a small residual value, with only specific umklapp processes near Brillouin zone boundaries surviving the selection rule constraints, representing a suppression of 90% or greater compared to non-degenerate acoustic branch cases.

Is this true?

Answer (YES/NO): NO